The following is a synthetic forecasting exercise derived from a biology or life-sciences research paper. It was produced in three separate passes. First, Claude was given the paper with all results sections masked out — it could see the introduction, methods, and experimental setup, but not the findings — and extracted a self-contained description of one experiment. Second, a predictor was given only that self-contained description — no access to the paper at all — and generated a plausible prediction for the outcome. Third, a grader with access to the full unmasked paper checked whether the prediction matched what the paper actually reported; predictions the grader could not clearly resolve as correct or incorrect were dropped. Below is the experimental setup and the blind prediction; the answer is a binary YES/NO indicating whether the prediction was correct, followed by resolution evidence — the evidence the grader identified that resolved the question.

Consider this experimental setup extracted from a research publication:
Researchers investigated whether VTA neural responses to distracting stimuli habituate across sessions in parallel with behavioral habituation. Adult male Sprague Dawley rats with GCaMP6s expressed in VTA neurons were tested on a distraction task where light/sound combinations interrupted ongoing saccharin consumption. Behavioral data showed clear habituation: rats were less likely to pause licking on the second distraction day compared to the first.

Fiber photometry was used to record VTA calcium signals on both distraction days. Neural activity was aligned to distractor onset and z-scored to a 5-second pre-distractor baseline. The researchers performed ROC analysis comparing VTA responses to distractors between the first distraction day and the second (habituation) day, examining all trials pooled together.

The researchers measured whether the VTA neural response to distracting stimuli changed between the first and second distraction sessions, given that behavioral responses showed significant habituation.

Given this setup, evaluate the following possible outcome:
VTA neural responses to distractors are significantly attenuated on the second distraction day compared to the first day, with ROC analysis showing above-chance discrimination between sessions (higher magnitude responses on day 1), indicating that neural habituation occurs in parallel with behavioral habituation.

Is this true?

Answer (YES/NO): NO